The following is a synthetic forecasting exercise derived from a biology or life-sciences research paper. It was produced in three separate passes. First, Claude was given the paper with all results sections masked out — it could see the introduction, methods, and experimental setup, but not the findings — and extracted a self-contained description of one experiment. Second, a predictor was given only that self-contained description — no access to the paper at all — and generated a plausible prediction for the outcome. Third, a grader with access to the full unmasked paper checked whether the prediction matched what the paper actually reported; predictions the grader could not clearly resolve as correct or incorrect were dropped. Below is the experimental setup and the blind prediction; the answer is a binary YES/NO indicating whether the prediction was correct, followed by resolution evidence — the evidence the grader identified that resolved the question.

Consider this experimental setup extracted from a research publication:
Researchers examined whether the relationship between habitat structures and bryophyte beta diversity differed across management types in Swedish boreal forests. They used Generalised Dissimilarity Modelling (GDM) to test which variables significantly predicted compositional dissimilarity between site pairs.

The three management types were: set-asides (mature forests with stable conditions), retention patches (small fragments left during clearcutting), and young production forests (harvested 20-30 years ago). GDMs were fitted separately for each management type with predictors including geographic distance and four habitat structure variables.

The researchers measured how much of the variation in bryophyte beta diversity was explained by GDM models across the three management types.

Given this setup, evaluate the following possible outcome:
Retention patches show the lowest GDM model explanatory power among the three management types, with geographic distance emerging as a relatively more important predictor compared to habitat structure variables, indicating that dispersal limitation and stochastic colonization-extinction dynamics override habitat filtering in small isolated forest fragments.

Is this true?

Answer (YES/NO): NO